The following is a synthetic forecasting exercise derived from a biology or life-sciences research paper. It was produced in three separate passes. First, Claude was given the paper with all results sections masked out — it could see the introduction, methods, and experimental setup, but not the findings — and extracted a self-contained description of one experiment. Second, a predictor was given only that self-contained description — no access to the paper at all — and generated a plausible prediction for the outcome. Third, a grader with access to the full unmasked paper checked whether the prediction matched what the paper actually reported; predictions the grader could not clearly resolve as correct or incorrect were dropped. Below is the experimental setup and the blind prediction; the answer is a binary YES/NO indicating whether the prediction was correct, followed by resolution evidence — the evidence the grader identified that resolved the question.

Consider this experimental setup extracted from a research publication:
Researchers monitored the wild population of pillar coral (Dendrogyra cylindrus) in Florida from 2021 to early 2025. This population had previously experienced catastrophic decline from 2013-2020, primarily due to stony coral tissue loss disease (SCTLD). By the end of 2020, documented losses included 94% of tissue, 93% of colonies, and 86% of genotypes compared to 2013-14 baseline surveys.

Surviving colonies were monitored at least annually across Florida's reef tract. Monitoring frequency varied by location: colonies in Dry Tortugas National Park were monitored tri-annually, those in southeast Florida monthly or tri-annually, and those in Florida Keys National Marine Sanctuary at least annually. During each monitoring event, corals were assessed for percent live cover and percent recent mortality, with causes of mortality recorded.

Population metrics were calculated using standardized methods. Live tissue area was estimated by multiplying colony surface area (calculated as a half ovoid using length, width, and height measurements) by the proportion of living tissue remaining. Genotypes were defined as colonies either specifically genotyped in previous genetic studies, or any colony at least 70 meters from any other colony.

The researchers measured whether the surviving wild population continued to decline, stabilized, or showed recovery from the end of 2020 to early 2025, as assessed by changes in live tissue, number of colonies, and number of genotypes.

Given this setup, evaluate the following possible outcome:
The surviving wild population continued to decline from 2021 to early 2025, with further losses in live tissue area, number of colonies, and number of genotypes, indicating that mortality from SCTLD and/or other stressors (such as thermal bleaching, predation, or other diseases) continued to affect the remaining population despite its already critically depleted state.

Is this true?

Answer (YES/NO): YES